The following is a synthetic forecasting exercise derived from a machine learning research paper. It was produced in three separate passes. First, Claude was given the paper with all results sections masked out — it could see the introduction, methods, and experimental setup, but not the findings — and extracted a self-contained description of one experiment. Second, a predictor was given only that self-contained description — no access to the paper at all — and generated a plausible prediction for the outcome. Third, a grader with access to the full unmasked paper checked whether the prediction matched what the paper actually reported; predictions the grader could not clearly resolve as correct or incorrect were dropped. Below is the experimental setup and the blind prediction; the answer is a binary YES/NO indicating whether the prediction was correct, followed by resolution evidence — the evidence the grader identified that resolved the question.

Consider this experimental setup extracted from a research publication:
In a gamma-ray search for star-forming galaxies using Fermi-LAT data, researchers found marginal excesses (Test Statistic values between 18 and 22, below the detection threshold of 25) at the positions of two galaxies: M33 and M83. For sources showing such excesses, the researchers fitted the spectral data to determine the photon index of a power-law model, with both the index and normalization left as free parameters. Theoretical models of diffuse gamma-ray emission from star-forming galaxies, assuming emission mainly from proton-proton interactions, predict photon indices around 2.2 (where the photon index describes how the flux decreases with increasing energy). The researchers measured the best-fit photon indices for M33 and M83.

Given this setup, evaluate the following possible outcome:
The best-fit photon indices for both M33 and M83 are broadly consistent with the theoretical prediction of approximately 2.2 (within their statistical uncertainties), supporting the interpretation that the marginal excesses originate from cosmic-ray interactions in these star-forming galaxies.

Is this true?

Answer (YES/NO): YES